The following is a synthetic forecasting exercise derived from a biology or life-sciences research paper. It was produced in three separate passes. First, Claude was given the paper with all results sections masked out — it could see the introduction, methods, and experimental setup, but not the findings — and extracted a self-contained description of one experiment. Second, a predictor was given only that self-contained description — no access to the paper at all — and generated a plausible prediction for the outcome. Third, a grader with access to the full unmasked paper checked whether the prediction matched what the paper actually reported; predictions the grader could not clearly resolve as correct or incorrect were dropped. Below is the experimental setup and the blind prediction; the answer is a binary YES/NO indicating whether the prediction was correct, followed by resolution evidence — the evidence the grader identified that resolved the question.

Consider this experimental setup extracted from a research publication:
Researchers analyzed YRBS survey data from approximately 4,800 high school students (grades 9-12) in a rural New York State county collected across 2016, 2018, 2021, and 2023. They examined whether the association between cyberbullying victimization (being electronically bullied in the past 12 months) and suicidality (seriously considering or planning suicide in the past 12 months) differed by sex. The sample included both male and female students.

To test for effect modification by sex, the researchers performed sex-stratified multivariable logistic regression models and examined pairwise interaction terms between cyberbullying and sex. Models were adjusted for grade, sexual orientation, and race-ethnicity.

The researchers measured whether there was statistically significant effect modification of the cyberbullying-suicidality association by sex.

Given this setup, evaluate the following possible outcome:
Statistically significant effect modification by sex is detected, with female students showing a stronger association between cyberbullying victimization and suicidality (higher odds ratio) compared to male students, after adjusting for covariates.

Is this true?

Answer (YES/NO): NO